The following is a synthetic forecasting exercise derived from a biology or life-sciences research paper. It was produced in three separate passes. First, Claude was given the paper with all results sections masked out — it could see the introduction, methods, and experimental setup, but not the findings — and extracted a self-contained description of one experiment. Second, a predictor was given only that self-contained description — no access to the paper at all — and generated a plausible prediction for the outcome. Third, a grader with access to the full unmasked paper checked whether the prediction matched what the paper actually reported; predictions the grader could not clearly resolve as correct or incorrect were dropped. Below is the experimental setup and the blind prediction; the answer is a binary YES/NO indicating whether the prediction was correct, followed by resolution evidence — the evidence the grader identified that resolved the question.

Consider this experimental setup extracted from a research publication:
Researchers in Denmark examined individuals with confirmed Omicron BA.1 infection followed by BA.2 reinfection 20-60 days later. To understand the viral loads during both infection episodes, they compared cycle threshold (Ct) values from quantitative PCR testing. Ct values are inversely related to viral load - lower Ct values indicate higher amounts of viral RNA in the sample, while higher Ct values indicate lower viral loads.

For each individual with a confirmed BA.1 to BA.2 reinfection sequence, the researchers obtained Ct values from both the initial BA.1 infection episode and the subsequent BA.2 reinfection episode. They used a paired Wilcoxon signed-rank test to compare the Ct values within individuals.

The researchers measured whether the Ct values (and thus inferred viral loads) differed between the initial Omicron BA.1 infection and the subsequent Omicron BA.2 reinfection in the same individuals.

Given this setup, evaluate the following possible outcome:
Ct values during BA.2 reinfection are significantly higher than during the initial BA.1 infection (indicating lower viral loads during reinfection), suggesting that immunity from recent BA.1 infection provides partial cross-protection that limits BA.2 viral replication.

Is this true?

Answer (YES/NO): YES